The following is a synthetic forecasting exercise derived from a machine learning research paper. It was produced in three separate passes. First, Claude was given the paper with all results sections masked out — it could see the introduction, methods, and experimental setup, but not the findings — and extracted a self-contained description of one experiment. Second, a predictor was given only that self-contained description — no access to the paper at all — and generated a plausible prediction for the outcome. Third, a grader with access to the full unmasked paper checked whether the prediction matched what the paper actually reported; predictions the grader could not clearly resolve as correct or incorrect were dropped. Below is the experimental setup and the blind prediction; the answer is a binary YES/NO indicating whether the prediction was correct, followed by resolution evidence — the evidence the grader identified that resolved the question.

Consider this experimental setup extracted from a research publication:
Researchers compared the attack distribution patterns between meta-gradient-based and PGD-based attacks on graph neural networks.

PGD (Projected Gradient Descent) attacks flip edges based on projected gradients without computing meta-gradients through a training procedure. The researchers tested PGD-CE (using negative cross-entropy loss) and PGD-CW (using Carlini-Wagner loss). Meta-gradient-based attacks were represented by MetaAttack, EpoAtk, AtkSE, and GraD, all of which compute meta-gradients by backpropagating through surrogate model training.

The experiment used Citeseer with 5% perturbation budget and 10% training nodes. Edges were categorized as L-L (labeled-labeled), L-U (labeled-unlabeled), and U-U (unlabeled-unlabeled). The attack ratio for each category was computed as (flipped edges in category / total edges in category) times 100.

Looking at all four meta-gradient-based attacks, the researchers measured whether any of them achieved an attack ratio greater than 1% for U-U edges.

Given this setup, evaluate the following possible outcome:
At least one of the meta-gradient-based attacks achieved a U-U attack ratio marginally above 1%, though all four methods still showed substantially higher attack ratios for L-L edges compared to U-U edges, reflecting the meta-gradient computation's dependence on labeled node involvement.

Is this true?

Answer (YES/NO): NO